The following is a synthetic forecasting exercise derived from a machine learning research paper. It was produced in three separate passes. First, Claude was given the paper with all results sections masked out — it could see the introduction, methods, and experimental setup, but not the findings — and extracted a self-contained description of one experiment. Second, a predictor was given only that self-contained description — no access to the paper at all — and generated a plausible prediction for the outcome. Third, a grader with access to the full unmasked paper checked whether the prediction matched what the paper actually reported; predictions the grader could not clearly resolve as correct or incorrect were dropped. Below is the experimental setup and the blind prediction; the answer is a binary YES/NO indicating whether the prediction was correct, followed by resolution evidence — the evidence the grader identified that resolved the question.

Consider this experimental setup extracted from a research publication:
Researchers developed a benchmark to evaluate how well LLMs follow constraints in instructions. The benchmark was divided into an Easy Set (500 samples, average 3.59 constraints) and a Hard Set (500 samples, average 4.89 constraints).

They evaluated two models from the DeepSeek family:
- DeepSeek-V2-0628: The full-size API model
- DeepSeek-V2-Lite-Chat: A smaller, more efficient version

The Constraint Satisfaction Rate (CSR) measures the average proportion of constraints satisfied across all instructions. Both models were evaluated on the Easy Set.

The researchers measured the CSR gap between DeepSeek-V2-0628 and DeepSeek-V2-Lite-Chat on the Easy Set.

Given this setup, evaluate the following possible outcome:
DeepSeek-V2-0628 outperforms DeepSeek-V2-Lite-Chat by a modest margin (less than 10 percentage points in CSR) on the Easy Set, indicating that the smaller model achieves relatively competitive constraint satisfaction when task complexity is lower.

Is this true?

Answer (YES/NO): NO